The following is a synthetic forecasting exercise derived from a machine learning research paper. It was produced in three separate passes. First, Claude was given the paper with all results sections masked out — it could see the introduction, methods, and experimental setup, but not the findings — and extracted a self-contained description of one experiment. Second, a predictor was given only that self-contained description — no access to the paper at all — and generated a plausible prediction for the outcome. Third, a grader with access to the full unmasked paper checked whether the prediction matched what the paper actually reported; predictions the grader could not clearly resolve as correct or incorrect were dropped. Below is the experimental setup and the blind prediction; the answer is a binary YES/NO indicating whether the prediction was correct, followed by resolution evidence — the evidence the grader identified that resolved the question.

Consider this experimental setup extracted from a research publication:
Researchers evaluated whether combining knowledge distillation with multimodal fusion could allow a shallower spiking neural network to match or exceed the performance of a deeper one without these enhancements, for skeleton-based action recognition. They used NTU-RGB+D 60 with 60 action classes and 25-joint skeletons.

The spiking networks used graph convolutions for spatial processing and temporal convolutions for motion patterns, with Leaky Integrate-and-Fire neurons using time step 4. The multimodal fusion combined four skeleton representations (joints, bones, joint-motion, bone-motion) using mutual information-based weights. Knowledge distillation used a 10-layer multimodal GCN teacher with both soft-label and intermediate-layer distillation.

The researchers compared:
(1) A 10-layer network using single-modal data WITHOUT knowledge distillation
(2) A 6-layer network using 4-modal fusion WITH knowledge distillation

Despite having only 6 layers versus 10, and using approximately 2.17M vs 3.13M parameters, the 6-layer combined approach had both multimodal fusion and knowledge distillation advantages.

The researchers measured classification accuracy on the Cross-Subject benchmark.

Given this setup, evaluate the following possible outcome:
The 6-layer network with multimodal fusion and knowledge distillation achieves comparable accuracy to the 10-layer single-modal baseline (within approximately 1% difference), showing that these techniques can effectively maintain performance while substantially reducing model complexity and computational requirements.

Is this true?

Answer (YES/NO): NO